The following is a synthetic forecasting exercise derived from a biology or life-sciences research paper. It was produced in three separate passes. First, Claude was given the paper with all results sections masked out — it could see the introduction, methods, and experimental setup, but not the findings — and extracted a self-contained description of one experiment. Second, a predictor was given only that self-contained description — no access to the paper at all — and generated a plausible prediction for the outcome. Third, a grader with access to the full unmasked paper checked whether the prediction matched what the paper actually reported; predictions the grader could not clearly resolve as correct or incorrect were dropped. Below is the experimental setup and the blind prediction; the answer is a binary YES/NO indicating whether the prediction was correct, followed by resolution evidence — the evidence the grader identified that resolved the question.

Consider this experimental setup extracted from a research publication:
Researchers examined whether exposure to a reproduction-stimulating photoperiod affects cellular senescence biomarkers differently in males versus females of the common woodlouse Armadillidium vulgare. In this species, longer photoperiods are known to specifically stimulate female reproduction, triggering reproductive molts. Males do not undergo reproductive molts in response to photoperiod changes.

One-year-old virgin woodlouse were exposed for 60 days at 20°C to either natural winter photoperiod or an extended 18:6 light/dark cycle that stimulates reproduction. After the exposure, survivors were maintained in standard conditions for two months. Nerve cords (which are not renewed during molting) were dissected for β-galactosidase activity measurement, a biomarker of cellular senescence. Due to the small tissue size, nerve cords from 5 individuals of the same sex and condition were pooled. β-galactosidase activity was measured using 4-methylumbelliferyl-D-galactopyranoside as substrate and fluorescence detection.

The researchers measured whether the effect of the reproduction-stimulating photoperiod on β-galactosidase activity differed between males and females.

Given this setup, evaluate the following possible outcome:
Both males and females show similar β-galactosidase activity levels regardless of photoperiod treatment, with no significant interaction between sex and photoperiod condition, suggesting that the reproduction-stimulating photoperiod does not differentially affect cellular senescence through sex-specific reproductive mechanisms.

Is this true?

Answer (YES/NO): NO